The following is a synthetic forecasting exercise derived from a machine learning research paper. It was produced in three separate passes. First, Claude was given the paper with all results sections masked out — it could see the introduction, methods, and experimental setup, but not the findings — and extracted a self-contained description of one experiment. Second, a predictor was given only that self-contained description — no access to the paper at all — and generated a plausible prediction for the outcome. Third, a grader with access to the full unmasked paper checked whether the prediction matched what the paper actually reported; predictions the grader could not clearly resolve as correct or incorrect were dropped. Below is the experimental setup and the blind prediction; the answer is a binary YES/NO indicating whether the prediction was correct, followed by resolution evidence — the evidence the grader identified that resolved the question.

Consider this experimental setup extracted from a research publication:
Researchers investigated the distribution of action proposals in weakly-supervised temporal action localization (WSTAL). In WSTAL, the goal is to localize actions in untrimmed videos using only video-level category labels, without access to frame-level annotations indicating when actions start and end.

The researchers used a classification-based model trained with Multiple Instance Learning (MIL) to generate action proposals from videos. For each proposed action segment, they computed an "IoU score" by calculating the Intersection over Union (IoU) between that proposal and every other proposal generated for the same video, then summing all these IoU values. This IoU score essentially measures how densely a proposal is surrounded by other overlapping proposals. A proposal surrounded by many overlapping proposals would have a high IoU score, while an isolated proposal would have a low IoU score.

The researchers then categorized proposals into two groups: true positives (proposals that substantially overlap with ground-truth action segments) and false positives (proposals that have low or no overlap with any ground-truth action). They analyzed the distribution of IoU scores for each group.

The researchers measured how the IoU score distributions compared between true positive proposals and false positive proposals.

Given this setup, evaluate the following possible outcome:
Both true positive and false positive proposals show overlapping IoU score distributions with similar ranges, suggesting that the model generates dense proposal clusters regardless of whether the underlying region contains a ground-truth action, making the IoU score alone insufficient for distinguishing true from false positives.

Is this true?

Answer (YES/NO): NO